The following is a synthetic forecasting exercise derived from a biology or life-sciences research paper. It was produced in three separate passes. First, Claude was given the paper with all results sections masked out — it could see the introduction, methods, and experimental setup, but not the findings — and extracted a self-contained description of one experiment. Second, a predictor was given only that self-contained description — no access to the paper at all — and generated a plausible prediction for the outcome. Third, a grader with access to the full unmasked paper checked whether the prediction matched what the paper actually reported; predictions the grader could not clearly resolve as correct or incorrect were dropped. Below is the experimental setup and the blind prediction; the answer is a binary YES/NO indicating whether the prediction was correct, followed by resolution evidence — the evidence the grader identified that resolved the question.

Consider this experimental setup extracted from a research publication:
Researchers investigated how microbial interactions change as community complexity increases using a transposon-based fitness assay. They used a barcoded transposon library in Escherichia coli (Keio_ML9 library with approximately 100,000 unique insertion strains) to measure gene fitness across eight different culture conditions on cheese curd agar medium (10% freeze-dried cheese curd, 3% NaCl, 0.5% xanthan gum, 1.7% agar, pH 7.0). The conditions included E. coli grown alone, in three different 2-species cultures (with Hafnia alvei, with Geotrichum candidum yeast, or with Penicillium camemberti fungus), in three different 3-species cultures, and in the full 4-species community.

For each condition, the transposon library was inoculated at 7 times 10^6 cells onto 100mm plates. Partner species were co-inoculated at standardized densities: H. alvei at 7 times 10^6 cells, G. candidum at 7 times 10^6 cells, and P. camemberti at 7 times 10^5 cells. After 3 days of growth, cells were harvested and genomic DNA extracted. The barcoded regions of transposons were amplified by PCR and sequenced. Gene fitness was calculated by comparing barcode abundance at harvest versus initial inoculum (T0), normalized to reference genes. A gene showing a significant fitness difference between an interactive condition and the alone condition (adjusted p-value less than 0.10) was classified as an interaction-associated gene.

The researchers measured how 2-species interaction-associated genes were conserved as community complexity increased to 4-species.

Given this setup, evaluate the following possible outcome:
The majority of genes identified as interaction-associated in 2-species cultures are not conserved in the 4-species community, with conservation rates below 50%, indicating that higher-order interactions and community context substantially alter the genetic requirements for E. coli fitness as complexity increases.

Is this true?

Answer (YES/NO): YES